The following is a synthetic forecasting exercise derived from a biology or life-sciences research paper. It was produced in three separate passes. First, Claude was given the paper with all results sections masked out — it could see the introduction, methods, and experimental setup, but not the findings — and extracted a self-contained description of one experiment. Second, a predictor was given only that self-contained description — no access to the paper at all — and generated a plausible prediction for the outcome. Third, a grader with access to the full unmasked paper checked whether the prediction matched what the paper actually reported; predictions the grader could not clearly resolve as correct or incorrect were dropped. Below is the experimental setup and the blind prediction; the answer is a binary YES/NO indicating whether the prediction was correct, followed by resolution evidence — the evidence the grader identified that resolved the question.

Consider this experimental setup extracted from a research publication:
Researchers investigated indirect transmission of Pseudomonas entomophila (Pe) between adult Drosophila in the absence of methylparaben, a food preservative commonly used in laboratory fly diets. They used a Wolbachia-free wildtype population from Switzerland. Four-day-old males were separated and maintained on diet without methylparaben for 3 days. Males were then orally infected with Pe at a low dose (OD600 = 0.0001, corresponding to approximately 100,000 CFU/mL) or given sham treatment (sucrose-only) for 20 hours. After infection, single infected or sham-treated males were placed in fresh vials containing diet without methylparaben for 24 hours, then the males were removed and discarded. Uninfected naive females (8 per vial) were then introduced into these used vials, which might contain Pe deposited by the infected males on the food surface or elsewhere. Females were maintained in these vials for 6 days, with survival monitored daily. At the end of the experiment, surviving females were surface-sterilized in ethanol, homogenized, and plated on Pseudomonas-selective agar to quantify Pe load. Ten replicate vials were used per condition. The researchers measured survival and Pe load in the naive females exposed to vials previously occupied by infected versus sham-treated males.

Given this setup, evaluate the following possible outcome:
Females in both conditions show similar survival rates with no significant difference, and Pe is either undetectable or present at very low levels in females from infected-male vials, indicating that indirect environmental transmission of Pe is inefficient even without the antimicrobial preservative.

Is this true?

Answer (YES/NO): NO